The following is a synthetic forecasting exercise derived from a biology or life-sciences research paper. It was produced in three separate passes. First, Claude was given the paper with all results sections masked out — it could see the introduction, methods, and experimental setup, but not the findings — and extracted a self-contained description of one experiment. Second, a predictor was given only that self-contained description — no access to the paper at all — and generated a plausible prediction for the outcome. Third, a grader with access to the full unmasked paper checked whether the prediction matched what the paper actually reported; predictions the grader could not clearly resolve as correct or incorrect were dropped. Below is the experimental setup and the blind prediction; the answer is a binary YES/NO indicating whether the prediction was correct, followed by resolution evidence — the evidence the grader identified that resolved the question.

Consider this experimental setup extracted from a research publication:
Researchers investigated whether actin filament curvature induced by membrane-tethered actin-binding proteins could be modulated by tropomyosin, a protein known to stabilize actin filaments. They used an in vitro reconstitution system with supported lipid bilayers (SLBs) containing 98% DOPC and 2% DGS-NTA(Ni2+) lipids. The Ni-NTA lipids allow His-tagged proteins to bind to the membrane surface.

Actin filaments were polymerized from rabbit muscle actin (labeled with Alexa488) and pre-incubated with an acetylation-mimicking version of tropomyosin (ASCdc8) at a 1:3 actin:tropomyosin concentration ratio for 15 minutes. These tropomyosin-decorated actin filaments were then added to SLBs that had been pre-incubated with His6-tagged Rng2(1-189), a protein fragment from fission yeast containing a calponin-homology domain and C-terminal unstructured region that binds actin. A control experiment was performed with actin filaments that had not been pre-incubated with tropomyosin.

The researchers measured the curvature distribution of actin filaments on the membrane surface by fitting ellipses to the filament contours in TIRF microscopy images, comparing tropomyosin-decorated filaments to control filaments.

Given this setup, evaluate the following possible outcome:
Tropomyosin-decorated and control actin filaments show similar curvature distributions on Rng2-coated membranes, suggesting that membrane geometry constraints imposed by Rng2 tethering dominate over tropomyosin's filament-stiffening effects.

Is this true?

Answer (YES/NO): NO